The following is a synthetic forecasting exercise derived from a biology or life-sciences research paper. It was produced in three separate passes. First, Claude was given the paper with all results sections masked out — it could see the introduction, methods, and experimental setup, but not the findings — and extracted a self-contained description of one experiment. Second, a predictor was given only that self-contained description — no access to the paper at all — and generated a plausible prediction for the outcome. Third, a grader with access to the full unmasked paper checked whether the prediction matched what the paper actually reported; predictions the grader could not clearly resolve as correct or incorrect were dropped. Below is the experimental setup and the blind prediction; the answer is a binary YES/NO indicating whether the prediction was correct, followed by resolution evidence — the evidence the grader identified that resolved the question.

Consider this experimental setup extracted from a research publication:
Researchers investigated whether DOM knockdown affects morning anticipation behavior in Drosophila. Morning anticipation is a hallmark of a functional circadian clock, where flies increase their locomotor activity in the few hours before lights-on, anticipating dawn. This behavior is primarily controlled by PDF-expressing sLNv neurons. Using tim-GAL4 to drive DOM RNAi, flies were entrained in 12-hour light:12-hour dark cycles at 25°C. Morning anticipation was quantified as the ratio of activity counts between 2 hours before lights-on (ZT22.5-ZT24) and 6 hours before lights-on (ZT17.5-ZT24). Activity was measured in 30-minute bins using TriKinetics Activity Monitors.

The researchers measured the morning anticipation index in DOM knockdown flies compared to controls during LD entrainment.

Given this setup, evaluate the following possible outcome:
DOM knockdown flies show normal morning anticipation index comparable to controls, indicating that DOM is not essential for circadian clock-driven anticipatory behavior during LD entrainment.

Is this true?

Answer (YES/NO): NO